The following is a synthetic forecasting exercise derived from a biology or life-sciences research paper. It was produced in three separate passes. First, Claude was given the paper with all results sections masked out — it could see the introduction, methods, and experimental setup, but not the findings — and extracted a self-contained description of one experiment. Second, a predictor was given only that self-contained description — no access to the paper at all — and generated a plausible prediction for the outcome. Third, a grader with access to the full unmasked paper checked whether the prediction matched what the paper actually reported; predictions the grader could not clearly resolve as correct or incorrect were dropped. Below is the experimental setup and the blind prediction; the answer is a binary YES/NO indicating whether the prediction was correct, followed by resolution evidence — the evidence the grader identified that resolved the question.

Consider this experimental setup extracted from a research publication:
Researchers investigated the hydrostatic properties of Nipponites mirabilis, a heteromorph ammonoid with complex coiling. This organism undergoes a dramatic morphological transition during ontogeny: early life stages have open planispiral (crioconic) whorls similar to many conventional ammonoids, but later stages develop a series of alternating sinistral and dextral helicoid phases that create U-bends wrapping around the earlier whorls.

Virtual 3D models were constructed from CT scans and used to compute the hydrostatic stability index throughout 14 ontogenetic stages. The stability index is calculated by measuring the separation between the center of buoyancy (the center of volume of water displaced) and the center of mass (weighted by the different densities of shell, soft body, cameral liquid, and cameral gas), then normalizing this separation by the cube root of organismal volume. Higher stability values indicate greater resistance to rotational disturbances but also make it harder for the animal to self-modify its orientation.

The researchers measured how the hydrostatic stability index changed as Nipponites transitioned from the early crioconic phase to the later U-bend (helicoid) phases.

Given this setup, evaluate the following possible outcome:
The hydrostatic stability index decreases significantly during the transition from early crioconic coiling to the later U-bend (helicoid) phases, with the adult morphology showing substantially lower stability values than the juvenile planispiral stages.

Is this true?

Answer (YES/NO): NO